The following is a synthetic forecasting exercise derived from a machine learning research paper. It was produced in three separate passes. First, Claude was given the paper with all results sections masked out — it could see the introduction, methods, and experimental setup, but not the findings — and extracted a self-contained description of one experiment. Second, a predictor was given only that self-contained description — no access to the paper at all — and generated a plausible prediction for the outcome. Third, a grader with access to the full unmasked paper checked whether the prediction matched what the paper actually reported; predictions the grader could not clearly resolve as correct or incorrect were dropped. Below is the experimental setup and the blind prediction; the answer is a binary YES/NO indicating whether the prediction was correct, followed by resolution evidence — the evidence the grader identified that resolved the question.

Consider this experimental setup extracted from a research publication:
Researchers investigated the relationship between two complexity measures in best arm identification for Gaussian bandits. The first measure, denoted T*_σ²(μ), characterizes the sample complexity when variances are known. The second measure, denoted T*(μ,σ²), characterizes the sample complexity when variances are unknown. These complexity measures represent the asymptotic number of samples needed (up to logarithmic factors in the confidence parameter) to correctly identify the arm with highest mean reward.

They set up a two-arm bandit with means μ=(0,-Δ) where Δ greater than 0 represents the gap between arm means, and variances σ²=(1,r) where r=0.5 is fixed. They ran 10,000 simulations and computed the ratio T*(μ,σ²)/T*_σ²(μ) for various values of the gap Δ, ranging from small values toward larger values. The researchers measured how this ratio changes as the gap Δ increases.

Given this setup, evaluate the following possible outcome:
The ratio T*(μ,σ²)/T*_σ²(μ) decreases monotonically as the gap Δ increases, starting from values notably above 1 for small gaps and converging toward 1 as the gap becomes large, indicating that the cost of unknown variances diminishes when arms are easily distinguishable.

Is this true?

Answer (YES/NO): NO